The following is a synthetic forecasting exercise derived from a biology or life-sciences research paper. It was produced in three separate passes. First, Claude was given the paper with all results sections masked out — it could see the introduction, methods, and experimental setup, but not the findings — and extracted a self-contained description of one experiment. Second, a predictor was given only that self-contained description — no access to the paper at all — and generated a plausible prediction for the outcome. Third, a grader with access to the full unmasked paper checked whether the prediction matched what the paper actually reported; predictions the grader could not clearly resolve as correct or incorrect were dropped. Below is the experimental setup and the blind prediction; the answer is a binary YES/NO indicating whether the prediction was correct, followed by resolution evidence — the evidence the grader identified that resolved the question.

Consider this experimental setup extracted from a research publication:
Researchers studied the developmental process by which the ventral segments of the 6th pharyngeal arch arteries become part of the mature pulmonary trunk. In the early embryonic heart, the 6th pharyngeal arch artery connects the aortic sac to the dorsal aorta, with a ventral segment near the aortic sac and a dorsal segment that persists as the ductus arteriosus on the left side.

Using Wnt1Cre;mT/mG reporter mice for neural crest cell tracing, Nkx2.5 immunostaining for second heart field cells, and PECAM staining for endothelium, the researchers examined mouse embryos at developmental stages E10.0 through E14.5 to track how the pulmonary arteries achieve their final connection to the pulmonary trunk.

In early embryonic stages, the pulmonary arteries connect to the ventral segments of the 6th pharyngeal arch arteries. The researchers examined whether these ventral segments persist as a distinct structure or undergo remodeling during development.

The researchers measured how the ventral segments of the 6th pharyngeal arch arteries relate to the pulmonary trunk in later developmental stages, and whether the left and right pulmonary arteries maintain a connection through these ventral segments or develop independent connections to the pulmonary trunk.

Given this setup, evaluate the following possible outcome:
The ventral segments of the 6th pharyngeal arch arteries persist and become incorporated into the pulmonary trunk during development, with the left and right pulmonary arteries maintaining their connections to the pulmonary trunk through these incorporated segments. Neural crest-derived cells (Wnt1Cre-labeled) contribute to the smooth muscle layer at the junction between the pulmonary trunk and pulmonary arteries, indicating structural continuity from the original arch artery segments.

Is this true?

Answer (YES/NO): NO